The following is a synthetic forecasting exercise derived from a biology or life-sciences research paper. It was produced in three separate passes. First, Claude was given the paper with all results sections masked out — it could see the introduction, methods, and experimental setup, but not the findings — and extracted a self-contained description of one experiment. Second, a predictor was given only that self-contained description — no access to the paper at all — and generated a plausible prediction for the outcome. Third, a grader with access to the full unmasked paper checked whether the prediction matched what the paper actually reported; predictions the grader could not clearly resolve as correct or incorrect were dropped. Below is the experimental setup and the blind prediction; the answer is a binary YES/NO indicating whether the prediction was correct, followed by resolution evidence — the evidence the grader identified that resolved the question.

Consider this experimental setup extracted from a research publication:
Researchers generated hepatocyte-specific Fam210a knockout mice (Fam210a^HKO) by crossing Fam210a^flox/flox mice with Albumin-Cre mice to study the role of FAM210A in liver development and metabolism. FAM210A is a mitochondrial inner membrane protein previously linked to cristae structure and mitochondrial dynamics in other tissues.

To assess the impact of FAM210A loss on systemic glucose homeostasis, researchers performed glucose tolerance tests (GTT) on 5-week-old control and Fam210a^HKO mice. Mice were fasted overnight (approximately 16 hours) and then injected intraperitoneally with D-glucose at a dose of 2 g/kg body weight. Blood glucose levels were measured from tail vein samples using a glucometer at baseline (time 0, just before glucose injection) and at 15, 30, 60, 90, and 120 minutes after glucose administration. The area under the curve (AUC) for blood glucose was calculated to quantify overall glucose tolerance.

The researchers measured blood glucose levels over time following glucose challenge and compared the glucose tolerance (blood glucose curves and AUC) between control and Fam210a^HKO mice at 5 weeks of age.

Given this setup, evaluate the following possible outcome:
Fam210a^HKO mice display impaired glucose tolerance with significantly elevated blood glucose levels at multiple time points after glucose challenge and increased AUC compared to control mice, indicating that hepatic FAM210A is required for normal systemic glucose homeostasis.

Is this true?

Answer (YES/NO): NO